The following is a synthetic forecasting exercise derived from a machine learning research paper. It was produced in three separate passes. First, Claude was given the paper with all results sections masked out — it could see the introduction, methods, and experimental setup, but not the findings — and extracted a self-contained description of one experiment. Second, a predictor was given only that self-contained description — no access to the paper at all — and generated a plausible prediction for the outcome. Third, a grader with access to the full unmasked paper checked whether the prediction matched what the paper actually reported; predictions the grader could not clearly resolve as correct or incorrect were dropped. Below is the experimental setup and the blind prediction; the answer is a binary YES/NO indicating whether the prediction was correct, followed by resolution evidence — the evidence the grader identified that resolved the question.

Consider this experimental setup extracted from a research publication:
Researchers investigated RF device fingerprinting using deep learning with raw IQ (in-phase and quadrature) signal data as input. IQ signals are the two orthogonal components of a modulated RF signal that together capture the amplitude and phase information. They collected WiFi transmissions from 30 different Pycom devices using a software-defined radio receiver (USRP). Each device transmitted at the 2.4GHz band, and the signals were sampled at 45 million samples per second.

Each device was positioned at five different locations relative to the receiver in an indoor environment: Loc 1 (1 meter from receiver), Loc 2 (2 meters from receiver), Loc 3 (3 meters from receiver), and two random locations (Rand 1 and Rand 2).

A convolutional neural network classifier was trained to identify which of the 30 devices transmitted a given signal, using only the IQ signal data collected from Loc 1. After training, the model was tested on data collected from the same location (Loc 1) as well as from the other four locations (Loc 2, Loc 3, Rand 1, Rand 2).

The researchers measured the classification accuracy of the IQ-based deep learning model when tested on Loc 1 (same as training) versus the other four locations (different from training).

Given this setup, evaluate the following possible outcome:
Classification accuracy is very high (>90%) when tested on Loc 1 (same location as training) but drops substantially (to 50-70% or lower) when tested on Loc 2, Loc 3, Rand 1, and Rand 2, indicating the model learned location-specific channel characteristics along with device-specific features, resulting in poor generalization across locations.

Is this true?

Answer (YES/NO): NO